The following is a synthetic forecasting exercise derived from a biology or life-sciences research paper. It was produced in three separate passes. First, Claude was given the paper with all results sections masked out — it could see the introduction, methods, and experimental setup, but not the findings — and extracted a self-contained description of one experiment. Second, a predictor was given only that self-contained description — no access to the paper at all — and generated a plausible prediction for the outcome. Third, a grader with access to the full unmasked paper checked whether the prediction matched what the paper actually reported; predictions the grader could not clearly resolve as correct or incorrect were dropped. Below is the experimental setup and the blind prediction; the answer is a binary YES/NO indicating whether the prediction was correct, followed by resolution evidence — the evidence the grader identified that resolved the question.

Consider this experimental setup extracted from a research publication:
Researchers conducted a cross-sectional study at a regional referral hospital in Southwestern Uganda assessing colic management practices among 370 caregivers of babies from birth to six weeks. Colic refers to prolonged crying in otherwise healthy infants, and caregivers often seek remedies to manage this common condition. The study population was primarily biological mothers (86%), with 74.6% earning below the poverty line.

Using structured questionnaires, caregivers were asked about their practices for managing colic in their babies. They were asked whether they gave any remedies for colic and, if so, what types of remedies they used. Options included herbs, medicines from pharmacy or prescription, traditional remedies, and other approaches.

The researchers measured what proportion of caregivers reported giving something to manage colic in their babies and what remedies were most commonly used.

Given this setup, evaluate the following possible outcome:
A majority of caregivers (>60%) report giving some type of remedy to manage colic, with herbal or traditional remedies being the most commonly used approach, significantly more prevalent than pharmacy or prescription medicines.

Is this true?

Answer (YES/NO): YES